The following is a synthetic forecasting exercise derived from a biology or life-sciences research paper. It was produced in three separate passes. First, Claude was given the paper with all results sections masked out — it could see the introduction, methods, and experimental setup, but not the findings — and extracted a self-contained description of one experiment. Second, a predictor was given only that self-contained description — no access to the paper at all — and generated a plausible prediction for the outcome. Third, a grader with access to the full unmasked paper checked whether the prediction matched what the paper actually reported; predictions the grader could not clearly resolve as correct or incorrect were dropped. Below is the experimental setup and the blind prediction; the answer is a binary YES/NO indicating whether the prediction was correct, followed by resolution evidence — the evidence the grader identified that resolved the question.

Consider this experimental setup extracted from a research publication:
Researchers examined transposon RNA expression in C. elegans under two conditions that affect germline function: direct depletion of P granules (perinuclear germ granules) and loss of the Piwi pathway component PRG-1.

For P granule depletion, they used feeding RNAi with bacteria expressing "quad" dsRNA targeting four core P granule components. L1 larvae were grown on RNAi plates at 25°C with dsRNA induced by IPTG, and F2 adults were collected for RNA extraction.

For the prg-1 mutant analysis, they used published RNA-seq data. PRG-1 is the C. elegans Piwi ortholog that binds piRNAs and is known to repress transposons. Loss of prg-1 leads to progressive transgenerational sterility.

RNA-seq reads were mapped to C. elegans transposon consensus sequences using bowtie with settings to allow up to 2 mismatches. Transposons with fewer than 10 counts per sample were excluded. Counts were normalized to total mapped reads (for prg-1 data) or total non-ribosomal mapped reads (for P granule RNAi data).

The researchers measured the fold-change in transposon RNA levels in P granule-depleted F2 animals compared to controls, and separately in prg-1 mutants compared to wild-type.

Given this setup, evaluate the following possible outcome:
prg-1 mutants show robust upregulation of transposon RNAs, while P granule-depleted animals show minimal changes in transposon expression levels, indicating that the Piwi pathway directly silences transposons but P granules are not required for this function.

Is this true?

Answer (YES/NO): YES